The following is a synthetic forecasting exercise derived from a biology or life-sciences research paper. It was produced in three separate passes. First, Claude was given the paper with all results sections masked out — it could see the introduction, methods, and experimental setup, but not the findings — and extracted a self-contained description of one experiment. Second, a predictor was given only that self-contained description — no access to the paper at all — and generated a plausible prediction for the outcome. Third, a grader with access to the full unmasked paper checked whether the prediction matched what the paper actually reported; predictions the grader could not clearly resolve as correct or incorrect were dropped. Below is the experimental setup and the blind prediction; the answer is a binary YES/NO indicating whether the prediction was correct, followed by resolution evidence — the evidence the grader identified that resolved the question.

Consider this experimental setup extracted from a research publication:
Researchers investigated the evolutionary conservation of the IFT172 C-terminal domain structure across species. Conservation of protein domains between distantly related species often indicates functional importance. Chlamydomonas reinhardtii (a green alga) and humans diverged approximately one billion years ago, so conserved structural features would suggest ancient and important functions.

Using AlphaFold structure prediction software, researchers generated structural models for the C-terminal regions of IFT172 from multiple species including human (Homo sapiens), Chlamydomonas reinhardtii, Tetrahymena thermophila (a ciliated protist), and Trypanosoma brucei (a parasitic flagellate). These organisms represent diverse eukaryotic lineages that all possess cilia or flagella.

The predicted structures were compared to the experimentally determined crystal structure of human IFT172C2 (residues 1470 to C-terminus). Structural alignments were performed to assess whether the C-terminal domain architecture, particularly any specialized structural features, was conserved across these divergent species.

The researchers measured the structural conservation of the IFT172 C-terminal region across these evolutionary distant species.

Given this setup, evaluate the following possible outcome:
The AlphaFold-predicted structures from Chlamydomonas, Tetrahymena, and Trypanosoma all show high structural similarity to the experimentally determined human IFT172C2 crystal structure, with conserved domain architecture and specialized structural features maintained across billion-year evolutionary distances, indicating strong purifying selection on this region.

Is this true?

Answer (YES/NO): NO